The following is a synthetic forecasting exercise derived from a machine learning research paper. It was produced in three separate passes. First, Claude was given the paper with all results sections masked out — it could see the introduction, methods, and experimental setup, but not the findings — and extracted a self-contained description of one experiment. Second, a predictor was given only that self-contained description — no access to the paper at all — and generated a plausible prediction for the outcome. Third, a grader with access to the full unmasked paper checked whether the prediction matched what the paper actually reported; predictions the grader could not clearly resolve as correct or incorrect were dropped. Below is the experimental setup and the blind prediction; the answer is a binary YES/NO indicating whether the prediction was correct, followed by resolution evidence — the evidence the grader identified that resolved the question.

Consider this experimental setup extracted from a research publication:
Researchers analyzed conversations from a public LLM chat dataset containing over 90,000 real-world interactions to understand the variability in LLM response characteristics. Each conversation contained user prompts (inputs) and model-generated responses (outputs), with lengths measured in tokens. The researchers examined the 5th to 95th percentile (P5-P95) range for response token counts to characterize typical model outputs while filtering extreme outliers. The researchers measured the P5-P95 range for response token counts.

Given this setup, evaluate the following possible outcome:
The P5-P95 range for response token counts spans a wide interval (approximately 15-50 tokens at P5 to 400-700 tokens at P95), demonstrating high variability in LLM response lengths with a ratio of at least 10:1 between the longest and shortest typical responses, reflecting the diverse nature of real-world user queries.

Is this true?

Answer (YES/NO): NO